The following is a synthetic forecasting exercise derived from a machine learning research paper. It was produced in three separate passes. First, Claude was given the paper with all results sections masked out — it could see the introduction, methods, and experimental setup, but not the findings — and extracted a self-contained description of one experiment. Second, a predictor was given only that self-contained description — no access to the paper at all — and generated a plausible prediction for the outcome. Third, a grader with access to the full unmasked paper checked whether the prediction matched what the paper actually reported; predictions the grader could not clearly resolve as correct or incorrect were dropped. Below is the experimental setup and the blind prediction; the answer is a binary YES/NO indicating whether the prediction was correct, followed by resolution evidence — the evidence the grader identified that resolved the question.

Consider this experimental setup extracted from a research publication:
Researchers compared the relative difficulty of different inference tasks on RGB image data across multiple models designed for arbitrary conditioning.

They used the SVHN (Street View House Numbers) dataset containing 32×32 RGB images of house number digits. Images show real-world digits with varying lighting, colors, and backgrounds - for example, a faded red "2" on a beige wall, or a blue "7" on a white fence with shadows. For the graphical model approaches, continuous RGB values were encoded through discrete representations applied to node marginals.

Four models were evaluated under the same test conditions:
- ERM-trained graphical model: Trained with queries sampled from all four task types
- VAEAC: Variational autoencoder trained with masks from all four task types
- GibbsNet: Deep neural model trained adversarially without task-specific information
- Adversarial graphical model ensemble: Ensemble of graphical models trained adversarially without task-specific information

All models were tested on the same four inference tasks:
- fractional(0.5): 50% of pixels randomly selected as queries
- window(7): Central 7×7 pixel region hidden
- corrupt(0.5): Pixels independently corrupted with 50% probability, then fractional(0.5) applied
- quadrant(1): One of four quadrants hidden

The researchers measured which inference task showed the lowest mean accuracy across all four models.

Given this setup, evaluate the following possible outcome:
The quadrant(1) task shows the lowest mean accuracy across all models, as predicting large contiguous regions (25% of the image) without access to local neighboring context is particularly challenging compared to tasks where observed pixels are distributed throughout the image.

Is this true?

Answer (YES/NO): NO